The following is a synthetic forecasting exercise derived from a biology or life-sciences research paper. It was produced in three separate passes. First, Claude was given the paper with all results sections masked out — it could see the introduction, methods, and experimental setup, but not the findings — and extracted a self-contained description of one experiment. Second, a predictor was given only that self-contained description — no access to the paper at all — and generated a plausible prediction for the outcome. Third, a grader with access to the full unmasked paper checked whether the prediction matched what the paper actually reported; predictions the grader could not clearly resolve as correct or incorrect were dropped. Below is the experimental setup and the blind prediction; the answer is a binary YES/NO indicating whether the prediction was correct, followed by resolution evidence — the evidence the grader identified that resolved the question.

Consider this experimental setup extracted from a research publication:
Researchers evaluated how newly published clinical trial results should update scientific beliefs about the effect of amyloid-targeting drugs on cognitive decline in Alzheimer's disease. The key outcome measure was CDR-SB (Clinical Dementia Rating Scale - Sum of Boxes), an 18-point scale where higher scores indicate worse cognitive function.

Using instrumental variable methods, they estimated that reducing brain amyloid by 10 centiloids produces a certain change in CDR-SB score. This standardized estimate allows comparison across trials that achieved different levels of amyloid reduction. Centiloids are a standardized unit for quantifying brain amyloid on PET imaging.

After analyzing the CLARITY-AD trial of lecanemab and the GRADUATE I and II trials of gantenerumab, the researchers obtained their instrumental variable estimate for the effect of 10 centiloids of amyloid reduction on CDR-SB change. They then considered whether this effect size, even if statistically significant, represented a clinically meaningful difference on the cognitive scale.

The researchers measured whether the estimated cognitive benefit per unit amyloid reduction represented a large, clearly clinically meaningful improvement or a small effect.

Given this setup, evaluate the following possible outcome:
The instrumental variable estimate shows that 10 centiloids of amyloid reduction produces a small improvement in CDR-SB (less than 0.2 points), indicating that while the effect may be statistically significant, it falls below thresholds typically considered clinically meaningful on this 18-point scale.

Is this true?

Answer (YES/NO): YES